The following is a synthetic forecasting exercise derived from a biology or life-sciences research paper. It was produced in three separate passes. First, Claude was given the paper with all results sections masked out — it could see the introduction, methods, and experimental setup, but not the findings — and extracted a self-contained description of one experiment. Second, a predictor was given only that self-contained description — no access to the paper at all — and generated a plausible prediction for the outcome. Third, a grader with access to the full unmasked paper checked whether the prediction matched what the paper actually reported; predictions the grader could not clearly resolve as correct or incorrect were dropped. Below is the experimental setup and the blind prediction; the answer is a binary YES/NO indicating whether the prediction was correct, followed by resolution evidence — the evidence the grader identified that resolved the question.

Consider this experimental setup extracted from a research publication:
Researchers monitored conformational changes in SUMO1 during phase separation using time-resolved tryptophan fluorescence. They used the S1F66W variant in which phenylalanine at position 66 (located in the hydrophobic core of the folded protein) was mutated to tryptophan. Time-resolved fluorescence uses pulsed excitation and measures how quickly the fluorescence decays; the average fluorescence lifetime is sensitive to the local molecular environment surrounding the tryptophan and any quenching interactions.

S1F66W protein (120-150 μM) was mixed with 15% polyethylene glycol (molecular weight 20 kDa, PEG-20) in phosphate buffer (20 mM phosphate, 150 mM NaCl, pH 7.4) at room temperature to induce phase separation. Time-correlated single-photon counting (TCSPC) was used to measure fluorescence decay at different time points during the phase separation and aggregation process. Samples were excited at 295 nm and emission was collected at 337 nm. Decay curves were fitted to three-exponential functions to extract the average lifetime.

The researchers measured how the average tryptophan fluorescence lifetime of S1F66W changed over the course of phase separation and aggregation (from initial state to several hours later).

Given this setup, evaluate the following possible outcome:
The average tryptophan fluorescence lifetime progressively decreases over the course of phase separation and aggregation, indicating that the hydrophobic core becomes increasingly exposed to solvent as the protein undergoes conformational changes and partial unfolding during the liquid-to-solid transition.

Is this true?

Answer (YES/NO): NO